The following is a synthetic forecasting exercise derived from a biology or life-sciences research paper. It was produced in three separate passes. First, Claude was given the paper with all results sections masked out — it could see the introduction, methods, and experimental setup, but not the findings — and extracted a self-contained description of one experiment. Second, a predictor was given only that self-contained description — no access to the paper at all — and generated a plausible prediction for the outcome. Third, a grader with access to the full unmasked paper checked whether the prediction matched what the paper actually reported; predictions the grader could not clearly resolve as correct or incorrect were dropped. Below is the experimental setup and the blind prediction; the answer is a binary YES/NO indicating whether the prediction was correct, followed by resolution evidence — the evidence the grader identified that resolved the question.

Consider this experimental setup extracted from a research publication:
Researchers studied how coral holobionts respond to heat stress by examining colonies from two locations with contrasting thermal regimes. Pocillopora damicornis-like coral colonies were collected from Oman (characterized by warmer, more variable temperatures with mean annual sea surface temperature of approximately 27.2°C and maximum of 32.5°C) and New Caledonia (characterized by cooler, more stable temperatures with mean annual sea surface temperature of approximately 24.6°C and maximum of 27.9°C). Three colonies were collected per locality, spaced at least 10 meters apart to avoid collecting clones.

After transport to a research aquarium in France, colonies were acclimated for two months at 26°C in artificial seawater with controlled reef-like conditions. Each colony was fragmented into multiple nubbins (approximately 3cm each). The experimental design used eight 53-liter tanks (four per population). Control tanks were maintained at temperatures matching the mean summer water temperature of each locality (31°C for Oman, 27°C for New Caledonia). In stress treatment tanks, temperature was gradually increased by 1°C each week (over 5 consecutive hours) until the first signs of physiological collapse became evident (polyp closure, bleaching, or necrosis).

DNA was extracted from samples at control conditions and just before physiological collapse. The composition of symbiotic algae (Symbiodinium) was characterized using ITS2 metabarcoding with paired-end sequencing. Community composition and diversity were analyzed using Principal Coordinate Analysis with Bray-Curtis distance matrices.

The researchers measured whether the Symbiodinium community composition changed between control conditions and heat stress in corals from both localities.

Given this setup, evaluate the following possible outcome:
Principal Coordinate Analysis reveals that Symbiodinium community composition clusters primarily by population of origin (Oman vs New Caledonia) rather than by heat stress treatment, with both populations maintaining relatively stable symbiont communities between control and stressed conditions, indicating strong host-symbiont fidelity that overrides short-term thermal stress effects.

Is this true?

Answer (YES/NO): YES